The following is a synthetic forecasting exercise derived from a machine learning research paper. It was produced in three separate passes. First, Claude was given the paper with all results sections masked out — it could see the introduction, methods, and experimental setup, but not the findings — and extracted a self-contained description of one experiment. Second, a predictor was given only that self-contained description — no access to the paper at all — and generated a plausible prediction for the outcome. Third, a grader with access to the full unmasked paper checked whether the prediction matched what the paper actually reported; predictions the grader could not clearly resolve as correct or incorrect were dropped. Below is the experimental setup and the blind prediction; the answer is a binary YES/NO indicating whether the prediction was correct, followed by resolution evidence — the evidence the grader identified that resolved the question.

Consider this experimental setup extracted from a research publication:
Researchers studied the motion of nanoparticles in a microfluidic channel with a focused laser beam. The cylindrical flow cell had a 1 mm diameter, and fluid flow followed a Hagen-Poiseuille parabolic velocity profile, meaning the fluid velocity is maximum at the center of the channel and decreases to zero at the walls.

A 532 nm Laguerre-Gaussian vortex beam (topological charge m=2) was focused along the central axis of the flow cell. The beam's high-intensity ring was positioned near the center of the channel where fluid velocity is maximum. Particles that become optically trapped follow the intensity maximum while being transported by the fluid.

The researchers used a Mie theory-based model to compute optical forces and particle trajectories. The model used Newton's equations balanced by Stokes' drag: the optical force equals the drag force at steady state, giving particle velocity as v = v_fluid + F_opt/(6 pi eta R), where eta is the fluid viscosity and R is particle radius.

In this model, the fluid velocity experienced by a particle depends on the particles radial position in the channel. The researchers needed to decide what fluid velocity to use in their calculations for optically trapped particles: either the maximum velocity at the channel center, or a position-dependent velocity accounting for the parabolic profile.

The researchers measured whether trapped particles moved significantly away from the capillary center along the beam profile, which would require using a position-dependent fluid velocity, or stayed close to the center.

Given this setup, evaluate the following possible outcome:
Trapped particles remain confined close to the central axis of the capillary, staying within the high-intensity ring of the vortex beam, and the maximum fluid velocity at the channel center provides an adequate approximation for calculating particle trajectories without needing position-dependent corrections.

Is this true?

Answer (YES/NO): YES